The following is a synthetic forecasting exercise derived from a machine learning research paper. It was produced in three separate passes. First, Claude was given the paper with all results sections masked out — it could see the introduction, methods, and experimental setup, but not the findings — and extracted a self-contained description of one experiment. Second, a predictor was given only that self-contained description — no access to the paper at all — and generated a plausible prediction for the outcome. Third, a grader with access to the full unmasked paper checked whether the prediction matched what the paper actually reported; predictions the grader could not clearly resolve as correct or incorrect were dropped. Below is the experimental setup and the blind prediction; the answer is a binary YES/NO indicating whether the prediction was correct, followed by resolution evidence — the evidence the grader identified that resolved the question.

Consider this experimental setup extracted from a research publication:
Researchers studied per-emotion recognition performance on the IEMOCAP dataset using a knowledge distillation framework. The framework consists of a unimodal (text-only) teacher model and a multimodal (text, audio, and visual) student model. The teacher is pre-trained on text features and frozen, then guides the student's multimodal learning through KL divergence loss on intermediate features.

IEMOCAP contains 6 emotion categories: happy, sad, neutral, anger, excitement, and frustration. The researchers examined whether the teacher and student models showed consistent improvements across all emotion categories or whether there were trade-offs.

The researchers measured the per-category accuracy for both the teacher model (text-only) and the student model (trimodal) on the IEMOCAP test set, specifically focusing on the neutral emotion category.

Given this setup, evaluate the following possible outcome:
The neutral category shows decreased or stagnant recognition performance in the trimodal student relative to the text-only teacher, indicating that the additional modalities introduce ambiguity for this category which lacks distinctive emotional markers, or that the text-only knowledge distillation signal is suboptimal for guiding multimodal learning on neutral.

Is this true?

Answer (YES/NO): YES